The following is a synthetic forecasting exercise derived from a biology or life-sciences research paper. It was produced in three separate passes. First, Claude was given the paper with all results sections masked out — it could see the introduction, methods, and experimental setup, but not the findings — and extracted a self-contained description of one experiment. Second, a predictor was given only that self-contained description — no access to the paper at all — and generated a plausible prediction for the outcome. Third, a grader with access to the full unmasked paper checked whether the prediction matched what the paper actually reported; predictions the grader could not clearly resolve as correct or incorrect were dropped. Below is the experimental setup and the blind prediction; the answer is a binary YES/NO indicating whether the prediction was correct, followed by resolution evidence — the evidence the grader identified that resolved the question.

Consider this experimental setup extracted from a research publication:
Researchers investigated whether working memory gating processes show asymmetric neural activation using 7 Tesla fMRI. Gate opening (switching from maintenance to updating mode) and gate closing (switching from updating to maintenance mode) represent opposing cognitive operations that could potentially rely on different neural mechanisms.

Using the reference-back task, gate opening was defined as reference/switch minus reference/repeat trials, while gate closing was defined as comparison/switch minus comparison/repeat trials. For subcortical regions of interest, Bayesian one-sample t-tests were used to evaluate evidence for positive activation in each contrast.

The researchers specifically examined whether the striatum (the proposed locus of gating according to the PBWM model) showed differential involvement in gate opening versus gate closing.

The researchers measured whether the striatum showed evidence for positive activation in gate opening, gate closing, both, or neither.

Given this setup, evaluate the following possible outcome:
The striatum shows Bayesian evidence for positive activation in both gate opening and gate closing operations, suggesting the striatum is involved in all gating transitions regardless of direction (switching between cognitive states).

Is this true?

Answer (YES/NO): NO